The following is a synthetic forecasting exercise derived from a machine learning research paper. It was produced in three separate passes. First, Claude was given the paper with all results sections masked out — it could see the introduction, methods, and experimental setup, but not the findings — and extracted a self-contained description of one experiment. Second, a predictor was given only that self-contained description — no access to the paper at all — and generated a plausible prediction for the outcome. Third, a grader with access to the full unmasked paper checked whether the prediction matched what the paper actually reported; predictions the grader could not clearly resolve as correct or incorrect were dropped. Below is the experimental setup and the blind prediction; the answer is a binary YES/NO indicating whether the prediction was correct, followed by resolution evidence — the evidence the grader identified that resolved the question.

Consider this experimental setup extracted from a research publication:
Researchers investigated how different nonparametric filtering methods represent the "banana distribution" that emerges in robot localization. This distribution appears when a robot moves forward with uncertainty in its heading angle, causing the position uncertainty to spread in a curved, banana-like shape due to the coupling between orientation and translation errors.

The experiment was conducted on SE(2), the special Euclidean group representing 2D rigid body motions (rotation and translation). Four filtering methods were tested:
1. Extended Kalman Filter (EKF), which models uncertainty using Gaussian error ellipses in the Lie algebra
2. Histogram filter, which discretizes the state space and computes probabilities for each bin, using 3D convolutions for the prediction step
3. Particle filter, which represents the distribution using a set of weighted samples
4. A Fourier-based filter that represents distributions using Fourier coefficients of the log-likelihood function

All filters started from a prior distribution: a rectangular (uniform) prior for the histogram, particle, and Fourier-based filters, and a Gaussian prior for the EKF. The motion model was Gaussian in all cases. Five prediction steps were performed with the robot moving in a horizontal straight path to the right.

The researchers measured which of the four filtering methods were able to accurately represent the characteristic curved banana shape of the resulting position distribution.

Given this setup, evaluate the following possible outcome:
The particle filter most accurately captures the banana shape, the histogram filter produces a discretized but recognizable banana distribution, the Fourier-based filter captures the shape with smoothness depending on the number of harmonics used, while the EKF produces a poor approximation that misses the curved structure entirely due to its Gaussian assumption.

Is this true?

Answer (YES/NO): NO